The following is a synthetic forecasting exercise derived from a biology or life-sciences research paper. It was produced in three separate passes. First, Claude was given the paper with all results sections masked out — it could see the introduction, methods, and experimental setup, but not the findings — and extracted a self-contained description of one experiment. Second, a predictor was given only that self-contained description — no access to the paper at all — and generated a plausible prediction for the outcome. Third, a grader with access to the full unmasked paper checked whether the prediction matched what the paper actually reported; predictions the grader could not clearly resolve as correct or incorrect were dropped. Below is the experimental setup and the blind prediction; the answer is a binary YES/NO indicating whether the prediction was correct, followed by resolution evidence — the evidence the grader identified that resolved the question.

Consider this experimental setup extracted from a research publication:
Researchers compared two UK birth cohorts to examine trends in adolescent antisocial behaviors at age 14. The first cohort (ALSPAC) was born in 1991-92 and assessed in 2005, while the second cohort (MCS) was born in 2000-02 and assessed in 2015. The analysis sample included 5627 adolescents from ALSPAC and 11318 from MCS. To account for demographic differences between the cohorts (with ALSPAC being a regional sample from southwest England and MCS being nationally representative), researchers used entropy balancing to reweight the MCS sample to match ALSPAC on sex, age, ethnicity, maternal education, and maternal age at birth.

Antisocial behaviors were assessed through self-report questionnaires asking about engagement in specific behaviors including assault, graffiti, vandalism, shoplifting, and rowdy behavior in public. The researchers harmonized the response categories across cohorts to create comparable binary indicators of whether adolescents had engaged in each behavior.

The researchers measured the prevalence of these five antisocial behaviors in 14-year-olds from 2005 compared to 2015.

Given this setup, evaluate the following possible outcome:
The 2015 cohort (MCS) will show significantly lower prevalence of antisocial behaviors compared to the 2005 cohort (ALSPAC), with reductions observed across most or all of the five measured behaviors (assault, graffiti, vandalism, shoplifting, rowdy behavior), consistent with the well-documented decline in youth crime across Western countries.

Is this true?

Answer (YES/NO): YES